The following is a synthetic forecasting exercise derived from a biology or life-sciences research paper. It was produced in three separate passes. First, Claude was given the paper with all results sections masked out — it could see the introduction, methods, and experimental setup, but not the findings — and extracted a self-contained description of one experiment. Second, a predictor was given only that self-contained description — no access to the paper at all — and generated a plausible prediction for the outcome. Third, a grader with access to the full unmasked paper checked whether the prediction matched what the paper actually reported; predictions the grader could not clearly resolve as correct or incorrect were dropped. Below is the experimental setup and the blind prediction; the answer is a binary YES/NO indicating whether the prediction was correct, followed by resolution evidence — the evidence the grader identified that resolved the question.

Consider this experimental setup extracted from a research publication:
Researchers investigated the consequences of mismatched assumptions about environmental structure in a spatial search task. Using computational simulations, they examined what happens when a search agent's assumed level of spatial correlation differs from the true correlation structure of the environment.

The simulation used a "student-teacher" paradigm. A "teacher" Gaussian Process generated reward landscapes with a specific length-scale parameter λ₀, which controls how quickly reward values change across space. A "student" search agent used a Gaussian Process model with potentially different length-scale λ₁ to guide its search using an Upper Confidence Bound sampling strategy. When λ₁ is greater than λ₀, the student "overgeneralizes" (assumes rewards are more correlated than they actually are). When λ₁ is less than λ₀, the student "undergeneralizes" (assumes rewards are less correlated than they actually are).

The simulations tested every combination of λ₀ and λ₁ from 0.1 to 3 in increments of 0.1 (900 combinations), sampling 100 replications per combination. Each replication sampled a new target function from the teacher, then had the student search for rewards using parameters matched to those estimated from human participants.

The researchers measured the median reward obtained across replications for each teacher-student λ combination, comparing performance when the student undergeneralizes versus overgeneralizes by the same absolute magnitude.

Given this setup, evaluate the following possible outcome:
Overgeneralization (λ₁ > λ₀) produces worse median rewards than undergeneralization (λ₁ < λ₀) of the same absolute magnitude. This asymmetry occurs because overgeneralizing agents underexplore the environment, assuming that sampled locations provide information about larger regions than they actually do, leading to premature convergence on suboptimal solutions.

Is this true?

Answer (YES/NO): YES